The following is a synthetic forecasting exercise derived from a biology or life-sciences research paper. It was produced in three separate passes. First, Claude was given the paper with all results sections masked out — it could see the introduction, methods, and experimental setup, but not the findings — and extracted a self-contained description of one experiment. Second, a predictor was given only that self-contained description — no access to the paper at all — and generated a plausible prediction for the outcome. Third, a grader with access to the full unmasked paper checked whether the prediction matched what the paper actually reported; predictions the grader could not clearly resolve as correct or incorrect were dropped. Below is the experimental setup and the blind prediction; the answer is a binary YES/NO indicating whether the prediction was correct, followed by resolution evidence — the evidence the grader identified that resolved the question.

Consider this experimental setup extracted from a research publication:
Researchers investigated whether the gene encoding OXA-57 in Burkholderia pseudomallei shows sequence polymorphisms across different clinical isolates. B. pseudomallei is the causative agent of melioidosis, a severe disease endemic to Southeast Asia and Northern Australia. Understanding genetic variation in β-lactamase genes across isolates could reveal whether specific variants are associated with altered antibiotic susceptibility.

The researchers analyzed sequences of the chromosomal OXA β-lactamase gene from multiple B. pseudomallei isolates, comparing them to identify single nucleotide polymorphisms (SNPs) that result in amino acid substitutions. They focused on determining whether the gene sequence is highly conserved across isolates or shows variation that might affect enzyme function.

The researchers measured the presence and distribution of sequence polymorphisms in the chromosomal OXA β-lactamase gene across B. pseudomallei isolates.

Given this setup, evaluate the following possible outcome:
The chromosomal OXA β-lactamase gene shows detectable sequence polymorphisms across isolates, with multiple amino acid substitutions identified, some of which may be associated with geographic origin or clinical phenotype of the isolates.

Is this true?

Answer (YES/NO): NO